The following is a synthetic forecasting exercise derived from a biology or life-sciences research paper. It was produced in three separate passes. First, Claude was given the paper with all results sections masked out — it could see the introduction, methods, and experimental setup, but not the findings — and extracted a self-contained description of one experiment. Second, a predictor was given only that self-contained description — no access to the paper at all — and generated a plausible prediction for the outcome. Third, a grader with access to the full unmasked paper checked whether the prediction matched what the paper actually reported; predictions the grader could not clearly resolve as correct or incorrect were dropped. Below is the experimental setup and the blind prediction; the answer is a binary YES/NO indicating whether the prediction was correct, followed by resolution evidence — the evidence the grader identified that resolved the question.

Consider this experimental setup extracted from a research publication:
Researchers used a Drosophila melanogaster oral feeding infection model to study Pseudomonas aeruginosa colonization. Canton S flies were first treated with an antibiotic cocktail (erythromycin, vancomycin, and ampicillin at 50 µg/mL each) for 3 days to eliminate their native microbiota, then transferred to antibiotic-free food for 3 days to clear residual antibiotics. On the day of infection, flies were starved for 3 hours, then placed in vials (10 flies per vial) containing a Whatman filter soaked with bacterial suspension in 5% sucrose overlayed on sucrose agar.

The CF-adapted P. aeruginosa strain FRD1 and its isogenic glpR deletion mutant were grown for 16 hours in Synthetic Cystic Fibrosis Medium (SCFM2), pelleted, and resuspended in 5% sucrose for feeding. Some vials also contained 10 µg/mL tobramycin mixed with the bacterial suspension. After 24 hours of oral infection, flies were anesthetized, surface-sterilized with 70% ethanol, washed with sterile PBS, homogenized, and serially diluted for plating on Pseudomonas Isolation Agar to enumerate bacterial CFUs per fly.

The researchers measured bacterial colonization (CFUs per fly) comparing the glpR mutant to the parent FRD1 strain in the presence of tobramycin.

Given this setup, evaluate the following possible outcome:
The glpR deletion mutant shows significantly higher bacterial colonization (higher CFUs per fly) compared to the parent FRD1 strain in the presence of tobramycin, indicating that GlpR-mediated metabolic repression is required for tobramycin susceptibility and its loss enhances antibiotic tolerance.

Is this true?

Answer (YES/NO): YES